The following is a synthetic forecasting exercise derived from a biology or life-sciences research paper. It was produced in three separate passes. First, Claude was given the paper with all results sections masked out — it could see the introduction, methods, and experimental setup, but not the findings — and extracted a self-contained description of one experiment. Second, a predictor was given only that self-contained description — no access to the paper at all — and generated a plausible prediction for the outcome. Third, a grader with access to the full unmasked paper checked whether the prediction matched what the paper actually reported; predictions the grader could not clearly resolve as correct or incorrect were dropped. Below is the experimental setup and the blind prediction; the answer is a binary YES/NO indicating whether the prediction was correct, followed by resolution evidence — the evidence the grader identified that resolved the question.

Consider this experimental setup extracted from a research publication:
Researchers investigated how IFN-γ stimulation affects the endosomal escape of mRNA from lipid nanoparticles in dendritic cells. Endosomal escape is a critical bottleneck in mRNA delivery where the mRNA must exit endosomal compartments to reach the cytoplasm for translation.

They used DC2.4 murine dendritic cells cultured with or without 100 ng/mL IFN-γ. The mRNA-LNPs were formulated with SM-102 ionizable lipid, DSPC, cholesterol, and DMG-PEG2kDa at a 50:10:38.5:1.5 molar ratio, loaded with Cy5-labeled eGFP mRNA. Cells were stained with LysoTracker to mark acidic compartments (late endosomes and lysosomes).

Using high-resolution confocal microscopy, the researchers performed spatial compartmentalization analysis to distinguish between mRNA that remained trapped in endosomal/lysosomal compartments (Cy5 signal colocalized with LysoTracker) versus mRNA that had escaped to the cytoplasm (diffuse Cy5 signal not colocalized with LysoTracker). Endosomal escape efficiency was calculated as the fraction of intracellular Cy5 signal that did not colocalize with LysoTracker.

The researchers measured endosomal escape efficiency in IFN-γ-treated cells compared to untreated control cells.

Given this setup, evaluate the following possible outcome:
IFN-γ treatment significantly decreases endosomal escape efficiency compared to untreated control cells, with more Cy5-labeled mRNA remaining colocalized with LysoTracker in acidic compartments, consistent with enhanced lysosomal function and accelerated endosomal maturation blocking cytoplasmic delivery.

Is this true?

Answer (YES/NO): NO